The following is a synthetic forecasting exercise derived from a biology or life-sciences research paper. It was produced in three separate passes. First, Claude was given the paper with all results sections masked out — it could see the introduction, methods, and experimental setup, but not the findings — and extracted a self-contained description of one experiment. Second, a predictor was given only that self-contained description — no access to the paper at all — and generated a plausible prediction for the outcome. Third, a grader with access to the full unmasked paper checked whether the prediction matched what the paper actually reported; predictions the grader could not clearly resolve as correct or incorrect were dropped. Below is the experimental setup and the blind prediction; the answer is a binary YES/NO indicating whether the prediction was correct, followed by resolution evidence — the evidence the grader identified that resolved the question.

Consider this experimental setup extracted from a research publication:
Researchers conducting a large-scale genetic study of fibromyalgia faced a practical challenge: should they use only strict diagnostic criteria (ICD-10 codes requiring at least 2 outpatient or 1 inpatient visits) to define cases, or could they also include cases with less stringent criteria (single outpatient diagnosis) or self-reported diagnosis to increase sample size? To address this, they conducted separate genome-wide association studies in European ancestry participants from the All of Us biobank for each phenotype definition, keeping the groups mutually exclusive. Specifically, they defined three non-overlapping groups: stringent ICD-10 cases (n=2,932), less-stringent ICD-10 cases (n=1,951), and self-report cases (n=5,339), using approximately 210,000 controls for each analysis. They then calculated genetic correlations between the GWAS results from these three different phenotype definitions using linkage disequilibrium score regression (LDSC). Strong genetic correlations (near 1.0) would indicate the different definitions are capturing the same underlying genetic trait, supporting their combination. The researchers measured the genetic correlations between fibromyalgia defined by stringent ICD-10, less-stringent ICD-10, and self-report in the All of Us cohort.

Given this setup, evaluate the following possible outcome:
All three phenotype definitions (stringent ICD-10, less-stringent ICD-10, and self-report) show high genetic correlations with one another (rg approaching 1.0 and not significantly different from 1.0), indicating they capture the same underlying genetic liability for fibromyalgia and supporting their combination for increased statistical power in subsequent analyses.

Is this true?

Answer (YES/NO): YES